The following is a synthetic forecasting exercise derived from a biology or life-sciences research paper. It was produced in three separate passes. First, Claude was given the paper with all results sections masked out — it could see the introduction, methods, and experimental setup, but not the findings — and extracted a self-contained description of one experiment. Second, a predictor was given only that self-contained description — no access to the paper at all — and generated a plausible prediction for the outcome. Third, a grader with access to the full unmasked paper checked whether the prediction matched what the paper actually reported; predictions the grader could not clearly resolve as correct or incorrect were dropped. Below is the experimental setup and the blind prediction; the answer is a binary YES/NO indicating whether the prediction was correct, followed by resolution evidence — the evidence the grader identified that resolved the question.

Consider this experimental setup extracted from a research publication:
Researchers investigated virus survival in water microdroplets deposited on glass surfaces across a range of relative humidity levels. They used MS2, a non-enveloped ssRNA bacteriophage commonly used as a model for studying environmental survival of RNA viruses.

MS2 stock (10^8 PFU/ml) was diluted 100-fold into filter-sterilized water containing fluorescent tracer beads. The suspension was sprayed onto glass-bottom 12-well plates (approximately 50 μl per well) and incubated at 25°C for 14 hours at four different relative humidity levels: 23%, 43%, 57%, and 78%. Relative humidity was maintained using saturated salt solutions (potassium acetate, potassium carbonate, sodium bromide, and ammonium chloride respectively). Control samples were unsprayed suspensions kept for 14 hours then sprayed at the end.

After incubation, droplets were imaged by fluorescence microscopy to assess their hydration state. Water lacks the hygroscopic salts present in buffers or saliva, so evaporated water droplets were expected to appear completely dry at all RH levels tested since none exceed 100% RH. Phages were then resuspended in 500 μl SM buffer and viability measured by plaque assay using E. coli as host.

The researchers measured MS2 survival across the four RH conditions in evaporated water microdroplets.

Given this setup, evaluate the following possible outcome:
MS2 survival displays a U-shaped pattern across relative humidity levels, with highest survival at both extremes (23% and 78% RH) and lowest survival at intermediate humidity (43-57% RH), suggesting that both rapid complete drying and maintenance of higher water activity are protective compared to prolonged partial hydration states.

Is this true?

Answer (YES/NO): YES